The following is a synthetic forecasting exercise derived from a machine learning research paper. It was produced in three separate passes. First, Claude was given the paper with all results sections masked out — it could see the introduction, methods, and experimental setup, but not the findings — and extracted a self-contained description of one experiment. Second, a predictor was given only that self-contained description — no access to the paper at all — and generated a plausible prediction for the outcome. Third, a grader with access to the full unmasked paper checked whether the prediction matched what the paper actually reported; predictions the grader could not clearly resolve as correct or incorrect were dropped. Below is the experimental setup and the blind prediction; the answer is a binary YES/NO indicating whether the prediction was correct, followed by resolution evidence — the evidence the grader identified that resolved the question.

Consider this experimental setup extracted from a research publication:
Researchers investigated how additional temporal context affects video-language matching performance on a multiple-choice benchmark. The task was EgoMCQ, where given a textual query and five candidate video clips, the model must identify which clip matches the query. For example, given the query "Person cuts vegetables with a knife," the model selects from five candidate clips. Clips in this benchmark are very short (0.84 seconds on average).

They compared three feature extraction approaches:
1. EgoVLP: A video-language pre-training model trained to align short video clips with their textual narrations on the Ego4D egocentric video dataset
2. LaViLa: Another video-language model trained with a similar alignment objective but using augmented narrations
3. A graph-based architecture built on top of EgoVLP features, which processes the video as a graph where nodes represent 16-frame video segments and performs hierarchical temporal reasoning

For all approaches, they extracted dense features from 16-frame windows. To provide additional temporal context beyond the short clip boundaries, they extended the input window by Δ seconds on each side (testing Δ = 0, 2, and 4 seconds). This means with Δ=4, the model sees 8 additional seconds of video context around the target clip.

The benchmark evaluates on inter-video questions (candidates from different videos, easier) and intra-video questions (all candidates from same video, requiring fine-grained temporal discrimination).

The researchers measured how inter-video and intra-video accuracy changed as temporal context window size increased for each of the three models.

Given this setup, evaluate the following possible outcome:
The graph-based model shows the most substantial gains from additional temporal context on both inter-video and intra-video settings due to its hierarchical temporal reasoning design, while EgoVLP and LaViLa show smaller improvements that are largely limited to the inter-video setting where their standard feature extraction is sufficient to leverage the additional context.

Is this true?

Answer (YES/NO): NO